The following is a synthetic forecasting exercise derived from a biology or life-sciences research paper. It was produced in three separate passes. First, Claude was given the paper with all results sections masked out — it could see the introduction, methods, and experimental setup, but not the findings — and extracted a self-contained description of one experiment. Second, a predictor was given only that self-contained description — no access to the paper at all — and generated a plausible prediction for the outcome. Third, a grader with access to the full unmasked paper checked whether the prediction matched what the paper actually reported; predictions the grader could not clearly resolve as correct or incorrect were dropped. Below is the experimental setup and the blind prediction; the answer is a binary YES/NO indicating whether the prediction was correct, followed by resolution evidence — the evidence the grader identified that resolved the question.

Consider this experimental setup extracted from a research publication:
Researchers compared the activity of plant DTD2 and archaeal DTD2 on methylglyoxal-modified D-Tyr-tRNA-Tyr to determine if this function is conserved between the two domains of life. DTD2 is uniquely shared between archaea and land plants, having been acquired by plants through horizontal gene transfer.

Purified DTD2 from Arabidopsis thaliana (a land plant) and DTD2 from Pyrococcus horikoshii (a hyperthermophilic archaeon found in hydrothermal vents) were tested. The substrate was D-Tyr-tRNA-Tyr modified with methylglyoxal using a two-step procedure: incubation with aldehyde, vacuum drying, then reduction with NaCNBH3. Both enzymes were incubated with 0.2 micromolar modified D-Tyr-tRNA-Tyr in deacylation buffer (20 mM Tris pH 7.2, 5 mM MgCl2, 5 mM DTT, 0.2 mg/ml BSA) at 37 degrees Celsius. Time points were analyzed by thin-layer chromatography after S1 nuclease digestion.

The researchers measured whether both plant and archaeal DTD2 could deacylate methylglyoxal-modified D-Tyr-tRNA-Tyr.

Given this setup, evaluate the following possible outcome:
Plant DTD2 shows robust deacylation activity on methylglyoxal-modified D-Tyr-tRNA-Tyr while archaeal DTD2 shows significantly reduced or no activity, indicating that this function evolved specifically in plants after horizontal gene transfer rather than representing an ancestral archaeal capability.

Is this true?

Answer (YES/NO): NO